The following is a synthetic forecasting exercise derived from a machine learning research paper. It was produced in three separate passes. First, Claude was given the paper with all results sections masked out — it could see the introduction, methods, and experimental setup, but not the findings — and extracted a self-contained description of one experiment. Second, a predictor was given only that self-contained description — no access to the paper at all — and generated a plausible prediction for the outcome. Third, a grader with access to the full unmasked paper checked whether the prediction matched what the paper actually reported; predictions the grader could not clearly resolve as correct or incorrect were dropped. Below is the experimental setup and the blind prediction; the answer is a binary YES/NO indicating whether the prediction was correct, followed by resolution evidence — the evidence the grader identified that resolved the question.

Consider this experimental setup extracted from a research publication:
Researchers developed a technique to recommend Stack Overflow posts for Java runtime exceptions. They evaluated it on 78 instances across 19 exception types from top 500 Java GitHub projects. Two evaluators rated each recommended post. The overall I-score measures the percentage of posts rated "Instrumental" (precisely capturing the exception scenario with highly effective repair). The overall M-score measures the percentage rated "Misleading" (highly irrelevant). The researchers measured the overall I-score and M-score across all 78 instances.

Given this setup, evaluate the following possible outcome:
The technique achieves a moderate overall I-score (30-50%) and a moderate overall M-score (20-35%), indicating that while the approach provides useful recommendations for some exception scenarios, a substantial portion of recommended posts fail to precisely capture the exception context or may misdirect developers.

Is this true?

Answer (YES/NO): YES